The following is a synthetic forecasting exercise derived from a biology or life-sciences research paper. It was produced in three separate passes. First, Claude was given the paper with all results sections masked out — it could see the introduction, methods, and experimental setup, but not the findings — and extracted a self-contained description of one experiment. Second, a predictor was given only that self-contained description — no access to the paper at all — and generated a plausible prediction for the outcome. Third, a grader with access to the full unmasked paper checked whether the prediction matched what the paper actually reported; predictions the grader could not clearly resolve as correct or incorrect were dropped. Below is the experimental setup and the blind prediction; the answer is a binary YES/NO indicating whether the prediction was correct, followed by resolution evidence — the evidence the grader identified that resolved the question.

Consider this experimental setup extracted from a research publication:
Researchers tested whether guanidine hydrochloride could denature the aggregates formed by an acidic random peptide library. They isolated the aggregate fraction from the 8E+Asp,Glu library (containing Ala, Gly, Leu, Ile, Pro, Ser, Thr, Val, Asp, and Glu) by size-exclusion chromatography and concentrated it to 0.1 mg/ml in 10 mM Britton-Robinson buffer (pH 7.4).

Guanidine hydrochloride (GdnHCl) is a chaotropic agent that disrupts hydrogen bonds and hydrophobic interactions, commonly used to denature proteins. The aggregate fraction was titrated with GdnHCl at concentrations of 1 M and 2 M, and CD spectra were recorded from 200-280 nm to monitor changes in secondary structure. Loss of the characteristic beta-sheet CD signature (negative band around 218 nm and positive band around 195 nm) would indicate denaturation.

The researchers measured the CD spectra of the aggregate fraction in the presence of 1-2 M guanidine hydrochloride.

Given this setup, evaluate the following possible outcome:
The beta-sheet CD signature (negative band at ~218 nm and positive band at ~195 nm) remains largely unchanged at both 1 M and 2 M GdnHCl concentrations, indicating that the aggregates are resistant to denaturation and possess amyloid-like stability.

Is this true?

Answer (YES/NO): NO